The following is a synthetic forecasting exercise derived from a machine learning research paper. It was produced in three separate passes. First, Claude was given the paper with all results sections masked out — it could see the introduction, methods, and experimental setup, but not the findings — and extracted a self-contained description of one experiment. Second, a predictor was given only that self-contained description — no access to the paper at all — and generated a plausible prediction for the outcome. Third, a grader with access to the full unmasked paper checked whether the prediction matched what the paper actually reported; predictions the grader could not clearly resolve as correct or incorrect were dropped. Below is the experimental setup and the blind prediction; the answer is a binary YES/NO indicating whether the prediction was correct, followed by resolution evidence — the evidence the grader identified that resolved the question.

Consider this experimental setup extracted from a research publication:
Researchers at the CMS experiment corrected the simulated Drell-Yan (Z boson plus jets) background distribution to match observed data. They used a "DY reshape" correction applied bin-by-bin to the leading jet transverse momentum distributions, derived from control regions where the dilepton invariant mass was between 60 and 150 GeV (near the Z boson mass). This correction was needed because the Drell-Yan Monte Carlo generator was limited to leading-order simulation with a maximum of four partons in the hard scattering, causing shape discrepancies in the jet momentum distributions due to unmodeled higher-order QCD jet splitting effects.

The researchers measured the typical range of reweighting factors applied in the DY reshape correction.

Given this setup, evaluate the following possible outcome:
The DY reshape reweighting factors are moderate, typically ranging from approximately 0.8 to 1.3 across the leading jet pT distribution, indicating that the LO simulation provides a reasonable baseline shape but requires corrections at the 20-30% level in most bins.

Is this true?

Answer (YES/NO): NO